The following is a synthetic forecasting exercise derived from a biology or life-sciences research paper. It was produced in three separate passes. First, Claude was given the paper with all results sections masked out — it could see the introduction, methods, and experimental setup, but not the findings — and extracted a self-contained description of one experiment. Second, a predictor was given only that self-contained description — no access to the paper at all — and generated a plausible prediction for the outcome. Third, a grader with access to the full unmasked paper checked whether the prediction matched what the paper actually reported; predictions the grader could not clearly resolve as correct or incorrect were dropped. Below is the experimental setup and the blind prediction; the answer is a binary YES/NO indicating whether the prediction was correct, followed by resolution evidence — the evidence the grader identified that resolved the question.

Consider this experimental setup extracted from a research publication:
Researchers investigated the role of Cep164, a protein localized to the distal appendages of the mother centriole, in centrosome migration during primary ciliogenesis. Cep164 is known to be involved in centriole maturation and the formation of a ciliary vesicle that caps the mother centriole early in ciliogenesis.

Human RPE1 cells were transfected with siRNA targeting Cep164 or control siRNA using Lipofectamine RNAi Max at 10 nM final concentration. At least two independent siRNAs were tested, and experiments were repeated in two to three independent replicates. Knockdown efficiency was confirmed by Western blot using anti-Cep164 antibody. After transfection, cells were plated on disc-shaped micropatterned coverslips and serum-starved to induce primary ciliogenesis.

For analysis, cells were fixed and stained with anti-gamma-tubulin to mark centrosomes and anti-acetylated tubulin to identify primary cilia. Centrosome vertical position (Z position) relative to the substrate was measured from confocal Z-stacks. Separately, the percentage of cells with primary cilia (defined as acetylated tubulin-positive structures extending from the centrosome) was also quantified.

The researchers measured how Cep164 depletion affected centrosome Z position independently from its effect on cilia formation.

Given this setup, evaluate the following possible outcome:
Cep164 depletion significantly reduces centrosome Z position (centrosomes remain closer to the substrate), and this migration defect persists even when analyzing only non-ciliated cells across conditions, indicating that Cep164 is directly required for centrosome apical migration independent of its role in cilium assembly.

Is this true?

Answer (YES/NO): YES